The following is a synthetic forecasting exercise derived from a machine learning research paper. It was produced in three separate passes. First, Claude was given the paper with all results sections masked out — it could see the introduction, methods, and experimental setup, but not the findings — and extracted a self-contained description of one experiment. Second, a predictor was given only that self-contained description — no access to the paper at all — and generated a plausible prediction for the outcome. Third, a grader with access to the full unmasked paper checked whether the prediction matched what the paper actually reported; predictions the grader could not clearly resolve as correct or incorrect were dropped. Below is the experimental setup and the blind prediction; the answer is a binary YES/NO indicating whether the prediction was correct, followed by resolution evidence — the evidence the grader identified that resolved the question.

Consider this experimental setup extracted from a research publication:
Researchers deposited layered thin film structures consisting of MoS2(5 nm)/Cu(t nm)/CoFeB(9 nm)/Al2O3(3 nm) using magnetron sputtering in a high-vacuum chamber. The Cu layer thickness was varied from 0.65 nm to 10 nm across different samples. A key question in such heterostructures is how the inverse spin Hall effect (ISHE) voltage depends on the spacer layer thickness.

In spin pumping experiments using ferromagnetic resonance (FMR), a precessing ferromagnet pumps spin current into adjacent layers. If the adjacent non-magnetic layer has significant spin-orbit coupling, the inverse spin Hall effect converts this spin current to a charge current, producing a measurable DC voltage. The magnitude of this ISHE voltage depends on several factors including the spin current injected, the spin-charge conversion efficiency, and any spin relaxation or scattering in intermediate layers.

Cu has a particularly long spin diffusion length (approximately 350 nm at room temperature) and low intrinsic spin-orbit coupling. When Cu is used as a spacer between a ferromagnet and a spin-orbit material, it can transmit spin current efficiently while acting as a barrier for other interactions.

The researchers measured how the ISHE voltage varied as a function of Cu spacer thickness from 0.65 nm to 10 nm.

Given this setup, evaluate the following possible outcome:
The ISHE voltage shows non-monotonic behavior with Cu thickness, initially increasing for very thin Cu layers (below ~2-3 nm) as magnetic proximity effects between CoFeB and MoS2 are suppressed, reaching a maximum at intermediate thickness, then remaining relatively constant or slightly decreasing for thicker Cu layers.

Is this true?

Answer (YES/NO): YES